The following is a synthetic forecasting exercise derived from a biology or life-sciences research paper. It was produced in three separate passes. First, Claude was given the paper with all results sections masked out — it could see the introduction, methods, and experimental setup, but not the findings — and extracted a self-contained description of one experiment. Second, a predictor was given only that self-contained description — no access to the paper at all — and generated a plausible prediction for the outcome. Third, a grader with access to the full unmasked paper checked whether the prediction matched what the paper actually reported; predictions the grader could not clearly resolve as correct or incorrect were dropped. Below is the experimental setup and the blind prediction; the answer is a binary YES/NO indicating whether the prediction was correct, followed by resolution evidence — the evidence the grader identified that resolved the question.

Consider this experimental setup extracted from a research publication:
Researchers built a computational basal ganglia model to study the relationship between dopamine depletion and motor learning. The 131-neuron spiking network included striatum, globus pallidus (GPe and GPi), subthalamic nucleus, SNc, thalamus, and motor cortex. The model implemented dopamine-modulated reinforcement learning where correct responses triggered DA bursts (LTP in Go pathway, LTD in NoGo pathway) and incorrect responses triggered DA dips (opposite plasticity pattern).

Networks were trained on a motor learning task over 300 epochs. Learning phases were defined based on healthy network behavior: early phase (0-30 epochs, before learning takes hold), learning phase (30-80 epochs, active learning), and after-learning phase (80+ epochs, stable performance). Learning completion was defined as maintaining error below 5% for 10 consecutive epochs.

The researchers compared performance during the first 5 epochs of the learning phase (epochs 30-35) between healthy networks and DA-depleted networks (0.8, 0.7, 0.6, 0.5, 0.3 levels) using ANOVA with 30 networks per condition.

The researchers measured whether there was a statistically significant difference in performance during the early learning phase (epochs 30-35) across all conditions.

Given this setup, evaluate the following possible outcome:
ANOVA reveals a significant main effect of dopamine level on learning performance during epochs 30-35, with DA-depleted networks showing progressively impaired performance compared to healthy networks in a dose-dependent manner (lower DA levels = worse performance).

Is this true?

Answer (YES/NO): NO